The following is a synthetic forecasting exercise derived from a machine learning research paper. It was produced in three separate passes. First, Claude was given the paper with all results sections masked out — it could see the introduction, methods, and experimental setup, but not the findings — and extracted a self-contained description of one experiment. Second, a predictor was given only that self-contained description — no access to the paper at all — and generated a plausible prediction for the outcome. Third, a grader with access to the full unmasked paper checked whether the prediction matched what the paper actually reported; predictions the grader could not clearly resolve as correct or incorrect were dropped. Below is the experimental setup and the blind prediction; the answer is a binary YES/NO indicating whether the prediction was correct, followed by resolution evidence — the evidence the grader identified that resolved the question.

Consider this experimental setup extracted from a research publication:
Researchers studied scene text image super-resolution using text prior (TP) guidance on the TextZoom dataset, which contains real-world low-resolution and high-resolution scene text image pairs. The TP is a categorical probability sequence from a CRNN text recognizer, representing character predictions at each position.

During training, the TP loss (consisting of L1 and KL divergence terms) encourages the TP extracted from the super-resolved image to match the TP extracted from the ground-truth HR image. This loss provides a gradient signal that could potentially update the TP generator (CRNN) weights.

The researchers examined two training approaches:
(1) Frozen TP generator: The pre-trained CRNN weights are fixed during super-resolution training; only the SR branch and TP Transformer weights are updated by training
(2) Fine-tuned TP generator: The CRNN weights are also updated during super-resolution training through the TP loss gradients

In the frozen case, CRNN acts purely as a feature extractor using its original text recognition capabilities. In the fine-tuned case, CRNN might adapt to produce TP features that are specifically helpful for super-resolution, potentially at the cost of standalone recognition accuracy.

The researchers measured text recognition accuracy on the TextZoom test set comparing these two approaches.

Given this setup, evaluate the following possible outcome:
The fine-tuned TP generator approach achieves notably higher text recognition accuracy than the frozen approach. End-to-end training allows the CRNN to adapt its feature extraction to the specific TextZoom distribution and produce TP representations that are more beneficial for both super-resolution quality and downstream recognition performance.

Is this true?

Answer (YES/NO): YES